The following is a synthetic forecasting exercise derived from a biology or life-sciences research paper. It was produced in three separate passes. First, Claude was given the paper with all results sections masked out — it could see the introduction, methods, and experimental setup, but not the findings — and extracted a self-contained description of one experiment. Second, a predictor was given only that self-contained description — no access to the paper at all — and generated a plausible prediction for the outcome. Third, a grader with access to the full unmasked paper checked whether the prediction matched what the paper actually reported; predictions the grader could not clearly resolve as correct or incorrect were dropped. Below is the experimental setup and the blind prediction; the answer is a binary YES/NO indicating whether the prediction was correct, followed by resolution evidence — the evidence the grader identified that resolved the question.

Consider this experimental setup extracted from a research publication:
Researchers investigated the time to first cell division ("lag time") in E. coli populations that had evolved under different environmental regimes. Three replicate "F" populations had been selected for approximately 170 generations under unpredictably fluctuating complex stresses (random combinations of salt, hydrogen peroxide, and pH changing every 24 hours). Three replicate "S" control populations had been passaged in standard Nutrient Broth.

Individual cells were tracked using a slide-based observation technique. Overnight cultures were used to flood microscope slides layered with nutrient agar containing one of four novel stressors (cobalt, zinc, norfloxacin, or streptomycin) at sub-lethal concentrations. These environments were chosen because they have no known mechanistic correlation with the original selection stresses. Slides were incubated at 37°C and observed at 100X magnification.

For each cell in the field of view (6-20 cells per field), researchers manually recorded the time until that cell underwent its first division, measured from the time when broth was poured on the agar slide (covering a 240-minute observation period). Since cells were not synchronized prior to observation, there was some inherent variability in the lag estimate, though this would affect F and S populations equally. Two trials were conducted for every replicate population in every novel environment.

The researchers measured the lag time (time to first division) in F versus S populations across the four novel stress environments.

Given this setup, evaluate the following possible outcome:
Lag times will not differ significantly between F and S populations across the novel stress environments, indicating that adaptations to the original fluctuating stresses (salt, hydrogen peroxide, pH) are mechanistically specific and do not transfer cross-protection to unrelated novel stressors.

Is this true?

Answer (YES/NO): NO